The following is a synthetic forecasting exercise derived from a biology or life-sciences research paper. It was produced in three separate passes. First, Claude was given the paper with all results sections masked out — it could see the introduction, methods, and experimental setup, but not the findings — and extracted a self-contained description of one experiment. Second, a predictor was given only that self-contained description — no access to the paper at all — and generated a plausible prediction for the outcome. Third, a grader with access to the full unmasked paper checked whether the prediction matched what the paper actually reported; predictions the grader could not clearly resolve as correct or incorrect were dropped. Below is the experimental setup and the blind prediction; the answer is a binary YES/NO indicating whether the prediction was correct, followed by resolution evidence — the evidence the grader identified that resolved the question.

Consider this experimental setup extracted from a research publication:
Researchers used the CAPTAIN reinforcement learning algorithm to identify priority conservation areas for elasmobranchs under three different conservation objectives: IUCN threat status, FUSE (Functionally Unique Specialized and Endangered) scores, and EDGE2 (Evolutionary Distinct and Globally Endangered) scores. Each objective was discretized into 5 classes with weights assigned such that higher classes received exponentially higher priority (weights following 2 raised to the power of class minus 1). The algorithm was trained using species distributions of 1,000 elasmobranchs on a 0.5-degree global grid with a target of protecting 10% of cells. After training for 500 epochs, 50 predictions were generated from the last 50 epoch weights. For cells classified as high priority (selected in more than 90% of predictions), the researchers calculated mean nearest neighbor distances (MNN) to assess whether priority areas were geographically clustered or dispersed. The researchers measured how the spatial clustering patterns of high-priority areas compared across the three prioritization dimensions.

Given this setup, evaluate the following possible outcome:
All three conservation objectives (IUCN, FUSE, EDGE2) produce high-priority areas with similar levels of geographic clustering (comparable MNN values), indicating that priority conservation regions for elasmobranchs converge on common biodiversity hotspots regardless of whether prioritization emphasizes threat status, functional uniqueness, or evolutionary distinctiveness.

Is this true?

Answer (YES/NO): NO